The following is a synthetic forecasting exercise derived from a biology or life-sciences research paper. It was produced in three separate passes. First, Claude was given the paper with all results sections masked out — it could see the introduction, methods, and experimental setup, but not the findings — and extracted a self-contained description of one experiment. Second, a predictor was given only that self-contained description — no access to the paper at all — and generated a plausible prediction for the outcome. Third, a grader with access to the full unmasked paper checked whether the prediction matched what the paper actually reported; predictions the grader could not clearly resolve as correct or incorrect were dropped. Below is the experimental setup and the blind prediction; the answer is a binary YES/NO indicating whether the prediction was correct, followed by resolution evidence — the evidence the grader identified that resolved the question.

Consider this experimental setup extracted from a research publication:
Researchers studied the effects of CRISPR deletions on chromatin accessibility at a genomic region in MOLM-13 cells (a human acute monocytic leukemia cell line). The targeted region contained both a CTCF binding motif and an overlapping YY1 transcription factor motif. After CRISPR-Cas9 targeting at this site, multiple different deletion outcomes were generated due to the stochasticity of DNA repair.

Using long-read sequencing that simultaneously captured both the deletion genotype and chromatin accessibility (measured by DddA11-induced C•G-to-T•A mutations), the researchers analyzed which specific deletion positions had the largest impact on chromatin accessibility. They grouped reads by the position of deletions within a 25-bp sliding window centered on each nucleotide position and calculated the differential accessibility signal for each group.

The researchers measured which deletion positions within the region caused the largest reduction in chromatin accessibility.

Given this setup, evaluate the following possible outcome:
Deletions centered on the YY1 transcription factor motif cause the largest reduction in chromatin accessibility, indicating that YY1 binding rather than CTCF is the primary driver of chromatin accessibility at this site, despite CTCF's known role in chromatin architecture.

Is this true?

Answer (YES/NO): NO